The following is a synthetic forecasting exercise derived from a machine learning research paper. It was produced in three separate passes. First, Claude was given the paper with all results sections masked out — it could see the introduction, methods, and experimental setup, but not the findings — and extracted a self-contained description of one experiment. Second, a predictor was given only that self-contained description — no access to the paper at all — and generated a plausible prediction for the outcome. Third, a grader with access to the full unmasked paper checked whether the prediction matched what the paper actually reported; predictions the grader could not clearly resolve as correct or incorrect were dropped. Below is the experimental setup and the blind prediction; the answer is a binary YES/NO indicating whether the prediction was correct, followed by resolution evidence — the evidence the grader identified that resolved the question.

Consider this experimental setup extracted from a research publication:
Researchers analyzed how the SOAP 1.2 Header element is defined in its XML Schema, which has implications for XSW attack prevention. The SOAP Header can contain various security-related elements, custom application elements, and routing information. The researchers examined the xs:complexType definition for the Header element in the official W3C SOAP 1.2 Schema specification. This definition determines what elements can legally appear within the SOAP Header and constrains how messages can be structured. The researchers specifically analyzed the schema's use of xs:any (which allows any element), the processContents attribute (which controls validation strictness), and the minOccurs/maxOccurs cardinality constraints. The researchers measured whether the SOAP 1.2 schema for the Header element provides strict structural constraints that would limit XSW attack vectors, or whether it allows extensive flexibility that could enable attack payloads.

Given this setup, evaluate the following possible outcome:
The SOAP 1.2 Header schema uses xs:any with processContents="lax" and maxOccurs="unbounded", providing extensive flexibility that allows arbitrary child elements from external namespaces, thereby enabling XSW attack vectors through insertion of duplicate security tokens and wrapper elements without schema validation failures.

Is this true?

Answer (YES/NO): YES